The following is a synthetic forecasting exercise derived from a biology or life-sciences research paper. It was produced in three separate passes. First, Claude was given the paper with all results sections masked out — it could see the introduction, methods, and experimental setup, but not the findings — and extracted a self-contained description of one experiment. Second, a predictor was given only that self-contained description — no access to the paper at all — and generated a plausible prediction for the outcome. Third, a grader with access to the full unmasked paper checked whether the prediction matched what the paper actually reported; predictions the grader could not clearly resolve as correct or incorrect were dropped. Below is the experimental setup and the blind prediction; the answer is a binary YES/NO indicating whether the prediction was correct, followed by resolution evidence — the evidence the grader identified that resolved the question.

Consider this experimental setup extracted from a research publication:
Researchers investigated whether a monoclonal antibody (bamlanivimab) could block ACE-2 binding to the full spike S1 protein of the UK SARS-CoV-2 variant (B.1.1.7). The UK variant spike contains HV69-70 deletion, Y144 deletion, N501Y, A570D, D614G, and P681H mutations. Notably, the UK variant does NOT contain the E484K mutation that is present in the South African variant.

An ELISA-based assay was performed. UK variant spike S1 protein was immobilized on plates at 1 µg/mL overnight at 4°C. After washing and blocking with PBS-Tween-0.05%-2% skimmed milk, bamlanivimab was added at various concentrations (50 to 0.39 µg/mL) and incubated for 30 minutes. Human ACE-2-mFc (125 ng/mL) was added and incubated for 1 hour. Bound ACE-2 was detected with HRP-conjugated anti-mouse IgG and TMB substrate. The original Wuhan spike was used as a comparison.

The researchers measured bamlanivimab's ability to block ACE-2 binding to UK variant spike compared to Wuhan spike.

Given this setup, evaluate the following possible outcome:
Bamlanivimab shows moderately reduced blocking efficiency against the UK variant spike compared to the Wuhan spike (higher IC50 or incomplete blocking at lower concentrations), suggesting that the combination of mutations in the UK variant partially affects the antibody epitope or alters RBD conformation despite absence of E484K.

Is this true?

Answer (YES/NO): NO